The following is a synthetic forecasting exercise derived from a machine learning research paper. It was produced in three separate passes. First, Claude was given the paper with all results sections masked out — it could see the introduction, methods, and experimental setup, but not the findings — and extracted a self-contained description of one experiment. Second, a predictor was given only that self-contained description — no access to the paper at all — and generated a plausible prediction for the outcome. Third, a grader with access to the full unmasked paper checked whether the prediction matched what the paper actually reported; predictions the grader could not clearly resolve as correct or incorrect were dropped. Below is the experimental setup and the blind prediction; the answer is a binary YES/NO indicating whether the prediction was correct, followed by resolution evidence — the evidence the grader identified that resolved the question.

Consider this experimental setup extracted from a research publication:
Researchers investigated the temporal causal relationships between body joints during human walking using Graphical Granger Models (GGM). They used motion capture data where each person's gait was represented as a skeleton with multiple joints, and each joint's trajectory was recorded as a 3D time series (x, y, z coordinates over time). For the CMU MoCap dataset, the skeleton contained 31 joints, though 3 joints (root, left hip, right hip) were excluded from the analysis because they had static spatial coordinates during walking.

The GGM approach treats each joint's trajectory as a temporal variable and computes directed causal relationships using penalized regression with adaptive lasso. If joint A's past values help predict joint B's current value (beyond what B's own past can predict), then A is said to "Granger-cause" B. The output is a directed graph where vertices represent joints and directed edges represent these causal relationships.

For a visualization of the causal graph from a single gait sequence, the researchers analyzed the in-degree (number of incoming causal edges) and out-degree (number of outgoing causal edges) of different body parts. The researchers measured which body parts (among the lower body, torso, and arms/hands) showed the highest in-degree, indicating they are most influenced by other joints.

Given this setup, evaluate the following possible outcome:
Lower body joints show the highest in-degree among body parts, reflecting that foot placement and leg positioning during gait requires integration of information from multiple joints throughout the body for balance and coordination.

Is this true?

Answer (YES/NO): NO